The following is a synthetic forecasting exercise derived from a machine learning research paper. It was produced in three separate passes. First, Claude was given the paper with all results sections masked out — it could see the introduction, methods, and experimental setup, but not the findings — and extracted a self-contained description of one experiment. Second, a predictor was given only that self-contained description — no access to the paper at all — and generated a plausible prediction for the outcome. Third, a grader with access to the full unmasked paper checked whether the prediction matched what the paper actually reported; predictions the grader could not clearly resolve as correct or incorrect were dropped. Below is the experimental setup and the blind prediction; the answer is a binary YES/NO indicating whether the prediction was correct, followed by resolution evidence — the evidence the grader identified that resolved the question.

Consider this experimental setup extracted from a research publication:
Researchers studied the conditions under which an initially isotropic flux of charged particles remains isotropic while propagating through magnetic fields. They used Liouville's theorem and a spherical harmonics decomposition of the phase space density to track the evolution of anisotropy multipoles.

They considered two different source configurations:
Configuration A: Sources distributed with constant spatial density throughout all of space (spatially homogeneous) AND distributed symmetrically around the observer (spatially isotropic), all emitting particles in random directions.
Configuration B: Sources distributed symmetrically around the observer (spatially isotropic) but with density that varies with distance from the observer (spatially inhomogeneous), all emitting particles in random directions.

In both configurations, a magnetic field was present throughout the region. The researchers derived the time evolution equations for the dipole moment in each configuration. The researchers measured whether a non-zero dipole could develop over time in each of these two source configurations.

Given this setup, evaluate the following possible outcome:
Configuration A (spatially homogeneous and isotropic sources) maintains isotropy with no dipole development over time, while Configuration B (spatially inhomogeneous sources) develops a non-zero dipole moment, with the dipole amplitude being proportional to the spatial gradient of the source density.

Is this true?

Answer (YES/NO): YES